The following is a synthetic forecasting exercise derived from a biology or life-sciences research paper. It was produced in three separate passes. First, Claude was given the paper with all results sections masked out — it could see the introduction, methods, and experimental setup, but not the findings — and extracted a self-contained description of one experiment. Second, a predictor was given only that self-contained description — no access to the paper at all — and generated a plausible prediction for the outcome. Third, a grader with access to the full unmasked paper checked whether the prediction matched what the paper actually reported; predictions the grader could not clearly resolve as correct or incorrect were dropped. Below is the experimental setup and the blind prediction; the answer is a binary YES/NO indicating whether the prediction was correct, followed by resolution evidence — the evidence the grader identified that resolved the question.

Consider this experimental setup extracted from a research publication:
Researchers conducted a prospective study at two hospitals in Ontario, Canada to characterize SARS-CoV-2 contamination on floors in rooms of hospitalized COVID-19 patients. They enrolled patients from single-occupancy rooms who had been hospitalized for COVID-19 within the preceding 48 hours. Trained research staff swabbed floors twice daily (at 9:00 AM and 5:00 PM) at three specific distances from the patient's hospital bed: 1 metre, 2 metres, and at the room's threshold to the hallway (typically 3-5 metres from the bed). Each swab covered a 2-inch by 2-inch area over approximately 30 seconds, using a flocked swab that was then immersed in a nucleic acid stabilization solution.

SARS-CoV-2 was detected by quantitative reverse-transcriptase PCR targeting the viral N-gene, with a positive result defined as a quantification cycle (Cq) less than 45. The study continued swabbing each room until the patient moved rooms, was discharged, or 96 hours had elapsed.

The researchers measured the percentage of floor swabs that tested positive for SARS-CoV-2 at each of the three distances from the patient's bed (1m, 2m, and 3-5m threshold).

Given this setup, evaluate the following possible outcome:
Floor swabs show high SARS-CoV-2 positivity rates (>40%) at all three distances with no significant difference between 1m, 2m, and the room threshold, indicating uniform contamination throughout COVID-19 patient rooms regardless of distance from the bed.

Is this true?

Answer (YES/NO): YES